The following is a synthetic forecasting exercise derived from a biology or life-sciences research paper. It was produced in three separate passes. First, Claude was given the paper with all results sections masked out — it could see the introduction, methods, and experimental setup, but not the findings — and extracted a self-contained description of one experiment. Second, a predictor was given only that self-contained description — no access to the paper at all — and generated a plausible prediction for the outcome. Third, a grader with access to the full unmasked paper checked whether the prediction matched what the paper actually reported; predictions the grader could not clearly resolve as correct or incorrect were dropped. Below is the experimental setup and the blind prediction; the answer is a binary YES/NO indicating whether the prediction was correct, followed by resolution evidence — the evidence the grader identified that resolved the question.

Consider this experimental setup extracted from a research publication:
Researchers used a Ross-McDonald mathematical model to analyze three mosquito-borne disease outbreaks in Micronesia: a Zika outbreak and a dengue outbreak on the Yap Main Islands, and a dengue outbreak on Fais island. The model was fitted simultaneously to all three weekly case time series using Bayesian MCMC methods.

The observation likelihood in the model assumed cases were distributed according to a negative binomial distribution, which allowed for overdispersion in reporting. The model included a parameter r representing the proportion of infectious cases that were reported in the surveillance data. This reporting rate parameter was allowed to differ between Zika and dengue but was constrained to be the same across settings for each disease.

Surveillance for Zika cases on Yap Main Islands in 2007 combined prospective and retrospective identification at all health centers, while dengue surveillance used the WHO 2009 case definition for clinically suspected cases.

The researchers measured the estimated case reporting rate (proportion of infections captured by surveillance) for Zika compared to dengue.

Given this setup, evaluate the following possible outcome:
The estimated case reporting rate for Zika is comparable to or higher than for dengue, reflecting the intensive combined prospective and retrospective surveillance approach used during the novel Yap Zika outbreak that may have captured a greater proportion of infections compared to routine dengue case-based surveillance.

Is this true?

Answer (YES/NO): NO